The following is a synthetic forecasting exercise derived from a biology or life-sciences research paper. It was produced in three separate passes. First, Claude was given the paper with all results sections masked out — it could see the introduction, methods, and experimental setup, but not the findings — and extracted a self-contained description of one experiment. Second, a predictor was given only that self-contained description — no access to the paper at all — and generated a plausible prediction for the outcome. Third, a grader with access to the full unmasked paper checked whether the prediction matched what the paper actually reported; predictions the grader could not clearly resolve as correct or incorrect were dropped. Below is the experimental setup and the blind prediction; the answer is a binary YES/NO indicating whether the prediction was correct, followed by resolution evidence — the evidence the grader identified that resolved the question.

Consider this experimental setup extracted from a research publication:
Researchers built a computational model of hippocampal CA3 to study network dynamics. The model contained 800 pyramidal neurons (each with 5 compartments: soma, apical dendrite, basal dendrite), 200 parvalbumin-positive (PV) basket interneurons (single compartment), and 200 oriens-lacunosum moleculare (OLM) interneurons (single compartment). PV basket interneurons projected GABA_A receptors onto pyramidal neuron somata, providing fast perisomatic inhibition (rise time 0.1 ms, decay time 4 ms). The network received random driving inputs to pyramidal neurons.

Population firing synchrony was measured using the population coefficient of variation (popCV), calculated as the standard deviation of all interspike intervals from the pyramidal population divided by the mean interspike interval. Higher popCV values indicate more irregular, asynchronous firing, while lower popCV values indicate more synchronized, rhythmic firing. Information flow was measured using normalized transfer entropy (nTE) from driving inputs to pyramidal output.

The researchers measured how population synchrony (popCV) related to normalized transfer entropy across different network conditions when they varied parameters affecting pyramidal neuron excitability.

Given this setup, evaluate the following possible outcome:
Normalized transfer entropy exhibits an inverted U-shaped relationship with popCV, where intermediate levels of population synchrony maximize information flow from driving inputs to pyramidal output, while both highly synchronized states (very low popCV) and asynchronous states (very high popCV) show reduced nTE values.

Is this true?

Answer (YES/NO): NO